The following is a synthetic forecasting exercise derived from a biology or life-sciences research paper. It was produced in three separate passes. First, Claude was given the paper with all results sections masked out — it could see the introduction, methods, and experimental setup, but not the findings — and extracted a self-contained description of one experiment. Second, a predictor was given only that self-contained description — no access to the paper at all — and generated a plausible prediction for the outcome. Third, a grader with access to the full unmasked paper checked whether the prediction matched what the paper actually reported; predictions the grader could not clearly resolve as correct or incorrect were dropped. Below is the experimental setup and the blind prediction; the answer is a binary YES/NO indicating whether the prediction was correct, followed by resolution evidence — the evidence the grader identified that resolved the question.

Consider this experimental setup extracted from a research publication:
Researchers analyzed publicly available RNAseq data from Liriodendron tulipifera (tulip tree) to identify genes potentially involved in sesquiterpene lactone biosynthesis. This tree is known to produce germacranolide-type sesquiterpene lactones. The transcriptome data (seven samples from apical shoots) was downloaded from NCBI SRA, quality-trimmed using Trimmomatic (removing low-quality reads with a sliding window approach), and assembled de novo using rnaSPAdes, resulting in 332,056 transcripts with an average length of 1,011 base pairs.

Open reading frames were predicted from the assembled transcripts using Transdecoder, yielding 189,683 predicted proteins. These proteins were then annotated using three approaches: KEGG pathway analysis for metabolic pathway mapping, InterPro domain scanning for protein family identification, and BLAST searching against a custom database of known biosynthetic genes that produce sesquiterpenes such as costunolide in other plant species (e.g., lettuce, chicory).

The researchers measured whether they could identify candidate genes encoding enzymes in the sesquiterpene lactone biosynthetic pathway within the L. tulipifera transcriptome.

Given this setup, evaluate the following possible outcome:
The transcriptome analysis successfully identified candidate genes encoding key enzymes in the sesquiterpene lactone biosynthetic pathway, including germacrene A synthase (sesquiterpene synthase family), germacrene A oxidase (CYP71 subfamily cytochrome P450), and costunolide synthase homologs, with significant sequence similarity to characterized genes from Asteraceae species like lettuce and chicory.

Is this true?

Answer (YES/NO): NO